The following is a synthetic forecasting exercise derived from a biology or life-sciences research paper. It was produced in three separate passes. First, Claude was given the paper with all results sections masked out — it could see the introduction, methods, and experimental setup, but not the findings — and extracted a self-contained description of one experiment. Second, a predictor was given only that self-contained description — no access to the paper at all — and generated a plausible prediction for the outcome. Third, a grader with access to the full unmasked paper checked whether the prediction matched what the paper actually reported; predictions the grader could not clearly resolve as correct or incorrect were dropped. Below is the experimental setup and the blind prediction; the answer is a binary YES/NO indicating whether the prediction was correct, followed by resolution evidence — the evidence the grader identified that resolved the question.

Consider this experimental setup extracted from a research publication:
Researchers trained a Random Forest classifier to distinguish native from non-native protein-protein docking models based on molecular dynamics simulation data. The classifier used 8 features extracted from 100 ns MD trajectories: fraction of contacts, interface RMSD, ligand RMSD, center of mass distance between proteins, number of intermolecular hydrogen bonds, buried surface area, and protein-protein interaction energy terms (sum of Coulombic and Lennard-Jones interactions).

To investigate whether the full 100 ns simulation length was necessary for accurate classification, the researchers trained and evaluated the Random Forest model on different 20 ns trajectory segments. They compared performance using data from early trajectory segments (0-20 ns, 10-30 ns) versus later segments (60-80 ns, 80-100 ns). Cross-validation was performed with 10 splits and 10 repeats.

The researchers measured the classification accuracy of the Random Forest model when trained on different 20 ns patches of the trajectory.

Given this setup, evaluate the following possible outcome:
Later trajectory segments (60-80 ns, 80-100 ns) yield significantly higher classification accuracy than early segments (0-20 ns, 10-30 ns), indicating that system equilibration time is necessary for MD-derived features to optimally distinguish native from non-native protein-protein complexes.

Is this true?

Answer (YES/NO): YES